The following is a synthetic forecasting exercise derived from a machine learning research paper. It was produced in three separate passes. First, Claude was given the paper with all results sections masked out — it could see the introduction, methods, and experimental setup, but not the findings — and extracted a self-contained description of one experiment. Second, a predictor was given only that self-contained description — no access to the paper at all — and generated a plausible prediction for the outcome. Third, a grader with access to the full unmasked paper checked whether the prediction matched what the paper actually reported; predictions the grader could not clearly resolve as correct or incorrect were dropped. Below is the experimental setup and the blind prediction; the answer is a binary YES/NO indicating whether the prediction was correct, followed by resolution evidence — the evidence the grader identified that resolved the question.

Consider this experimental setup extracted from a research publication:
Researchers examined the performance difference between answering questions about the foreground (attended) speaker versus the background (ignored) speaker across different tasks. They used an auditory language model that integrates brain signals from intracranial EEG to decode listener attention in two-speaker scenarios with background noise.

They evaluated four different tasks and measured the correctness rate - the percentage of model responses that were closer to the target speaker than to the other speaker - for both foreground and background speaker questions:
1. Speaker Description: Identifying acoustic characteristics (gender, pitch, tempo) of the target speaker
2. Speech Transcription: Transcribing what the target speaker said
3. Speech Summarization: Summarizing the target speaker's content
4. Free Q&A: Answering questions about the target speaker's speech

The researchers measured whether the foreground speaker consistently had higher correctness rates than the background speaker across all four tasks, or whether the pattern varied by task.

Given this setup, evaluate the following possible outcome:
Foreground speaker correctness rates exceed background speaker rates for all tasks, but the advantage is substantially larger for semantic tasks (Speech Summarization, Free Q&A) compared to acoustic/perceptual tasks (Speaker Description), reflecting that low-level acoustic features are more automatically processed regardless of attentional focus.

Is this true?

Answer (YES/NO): NO